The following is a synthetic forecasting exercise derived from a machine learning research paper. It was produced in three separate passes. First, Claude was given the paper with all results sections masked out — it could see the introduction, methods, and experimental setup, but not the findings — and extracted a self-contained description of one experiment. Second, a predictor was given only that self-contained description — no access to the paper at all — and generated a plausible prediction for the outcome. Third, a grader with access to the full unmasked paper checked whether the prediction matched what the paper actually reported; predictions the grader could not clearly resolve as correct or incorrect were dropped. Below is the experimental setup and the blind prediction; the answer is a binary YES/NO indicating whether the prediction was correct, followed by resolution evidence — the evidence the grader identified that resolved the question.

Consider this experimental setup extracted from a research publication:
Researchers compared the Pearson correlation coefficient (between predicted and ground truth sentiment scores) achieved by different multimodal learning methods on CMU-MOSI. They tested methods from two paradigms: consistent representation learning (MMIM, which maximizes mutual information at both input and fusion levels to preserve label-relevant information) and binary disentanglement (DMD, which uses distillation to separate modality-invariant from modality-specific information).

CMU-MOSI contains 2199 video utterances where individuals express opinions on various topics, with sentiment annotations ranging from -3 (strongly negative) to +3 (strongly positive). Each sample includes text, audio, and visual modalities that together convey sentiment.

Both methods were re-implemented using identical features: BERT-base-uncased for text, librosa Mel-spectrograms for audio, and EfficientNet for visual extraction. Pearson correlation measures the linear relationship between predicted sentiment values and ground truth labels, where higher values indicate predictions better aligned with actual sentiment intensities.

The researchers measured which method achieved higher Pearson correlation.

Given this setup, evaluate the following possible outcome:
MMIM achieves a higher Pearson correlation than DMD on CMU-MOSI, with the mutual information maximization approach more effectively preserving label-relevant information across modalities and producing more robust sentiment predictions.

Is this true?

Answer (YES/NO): YES